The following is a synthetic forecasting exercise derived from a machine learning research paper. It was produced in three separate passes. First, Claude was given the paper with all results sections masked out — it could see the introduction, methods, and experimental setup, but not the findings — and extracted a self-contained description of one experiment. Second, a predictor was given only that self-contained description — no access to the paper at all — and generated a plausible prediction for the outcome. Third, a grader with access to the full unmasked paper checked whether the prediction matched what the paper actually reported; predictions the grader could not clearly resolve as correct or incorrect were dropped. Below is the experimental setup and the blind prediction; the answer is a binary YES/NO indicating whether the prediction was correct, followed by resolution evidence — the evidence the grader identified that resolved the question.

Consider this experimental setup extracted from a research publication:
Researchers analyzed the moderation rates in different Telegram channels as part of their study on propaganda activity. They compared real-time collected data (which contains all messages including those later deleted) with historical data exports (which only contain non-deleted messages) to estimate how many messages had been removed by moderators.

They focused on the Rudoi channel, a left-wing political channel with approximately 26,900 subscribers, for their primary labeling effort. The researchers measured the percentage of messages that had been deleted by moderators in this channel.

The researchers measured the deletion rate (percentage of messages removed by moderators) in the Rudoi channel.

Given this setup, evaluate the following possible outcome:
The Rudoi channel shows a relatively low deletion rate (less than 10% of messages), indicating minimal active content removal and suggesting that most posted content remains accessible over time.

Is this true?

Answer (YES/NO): YES